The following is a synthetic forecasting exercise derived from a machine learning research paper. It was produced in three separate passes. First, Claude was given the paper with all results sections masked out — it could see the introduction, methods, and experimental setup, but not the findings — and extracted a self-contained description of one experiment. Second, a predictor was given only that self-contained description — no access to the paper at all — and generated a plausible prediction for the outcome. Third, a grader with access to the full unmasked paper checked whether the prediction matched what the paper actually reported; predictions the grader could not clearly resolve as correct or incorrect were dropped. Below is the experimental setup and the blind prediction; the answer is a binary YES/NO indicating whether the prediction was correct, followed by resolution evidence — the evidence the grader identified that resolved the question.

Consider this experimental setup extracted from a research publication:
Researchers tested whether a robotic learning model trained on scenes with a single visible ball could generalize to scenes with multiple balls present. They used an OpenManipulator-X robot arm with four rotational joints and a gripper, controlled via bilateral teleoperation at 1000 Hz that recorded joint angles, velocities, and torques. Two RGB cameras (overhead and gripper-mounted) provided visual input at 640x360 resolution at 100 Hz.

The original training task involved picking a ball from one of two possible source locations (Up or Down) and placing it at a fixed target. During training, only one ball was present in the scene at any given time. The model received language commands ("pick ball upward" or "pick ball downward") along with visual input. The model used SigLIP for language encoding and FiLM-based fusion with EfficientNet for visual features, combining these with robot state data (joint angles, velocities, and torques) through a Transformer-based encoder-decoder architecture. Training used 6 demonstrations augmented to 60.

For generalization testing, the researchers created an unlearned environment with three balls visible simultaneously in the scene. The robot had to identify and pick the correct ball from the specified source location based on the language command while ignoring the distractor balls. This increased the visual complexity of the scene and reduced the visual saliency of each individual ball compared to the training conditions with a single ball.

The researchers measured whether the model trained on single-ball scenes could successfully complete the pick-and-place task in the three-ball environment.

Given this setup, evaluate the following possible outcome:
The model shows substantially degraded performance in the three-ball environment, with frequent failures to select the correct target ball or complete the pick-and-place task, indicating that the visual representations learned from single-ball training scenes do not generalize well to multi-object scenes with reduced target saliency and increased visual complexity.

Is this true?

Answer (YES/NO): NO